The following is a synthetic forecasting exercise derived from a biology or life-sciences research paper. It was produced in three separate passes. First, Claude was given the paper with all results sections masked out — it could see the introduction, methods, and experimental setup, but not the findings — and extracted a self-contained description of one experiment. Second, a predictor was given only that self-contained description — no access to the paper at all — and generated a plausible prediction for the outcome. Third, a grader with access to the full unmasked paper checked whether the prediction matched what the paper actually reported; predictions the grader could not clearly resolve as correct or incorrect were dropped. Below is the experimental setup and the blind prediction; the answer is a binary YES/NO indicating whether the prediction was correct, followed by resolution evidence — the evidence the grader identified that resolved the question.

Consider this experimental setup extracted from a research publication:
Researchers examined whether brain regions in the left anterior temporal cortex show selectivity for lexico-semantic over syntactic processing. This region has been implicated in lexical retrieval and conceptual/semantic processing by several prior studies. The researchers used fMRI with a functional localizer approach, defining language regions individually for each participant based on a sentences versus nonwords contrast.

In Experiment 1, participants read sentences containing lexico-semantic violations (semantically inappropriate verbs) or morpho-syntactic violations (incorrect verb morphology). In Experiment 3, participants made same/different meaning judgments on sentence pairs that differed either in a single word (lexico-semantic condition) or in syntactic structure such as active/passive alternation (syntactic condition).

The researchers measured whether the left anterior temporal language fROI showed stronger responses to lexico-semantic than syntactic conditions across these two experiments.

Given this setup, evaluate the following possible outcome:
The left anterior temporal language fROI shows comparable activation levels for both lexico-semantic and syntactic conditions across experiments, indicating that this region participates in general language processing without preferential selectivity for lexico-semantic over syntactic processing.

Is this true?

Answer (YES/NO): NO